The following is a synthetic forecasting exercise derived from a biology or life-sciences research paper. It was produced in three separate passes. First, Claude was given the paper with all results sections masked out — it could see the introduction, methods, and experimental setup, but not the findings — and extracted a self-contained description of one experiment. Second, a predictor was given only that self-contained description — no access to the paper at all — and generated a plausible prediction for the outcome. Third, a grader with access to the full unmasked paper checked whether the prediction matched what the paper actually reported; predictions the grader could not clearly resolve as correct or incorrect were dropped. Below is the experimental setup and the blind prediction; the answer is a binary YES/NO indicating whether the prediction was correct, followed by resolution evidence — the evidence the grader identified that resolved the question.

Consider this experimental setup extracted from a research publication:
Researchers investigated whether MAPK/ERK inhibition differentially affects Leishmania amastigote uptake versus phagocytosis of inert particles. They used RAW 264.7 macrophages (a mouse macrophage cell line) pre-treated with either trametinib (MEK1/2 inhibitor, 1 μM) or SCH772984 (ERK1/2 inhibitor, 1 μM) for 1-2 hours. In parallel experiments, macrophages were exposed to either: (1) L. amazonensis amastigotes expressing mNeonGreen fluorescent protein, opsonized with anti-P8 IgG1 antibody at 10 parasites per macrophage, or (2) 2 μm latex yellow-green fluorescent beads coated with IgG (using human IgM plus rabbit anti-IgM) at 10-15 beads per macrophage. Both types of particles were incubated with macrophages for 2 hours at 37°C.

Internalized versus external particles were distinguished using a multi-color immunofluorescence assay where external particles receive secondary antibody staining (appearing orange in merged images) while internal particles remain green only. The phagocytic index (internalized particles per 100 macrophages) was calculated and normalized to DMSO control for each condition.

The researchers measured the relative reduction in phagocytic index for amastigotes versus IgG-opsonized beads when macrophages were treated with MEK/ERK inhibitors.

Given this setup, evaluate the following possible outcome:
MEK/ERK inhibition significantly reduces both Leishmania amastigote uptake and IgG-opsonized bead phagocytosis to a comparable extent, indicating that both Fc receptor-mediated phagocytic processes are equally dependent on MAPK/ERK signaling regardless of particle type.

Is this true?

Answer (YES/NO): NO